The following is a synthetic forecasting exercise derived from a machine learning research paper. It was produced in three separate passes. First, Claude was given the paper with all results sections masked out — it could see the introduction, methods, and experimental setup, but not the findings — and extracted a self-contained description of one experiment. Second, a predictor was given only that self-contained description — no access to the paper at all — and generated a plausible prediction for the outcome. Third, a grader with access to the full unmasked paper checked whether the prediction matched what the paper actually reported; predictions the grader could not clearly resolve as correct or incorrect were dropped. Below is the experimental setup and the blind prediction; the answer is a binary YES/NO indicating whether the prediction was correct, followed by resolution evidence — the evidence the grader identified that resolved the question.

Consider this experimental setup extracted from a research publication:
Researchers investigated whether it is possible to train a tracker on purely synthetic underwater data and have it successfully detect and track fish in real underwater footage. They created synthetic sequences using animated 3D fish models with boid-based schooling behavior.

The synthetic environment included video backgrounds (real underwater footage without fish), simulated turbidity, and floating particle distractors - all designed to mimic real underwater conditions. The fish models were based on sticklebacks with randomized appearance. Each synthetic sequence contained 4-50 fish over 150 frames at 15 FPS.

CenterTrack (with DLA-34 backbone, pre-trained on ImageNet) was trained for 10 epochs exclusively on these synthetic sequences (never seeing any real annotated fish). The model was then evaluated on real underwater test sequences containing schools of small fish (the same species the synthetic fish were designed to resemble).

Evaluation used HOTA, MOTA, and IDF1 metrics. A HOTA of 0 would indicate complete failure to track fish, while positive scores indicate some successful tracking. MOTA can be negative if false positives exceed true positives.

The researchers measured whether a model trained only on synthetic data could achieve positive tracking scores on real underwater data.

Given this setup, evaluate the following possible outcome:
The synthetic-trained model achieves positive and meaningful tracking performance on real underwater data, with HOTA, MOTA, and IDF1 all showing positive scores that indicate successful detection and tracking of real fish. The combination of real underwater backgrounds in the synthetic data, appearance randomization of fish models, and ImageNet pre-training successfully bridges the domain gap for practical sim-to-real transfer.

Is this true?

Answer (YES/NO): NO